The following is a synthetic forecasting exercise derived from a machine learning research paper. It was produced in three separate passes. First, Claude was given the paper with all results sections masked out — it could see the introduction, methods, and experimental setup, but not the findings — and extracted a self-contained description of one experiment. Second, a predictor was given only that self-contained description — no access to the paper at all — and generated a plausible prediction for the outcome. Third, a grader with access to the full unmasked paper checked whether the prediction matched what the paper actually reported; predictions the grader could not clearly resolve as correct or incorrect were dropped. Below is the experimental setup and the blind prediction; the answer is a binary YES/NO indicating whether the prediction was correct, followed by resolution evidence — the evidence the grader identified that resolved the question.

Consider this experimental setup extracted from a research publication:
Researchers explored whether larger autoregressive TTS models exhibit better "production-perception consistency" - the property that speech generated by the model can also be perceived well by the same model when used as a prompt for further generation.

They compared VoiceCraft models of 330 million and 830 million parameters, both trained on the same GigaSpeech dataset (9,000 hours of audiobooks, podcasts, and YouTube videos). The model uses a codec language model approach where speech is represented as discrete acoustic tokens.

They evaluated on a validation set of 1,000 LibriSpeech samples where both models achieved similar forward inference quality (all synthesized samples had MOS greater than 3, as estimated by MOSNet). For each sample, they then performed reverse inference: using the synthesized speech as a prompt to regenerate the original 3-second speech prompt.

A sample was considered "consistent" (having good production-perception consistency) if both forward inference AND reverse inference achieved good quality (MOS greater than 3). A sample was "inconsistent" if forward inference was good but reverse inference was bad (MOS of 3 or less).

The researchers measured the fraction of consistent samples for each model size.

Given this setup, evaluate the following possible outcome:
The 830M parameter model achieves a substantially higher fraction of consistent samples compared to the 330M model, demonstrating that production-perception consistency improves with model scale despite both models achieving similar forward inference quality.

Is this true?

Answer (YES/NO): YES